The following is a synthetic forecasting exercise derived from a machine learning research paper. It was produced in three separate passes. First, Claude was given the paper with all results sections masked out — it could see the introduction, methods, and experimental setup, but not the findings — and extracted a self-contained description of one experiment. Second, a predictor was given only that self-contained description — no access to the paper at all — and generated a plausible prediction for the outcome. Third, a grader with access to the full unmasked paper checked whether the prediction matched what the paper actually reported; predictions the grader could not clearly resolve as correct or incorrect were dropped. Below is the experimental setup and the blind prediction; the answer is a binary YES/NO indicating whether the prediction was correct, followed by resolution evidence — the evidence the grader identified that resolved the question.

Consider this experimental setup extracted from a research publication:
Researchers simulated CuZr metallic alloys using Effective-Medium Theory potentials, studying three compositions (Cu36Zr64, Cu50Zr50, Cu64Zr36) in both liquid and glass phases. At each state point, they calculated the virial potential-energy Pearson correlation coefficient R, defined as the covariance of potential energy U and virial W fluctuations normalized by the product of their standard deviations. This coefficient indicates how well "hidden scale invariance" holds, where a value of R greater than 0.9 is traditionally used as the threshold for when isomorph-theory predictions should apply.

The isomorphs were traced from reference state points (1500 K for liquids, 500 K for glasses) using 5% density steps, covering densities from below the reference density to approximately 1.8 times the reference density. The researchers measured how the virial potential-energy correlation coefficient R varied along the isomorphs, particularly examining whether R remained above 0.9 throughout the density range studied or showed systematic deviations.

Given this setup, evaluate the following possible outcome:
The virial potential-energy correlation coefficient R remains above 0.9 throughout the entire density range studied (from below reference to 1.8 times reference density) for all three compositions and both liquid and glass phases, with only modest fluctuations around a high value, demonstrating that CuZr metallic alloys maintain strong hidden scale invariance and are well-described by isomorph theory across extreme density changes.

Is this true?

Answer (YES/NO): NO